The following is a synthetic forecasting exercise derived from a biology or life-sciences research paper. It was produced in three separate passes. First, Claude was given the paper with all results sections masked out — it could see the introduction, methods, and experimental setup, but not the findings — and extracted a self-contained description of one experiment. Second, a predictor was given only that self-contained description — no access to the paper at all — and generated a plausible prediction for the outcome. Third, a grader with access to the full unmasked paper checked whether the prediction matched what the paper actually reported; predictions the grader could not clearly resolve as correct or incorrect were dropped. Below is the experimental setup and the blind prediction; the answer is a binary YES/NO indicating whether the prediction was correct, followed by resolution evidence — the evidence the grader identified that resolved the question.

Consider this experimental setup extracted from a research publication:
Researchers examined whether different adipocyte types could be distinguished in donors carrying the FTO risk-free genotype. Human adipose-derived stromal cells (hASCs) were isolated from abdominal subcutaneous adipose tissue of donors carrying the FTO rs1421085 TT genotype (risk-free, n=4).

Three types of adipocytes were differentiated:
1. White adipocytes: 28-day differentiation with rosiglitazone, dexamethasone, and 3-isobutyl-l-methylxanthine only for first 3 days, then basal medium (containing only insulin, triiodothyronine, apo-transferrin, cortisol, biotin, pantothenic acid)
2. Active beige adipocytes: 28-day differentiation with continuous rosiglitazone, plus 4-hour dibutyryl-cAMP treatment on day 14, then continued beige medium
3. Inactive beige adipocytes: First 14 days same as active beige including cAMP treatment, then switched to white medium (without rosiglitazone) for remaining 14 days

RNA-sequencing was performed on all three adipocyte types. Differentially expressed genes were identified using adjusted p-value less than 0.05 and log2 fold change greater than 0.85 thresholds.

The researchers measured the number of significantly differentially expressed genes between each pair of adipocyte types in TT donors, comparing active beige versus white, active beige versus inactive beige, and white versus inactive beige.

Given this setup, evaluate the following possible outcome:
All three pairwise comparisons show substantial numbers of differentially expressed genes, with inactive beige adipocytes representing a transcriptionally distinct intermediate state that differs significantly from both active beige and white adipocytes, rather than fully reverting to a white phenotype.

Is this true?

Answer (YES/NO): NO